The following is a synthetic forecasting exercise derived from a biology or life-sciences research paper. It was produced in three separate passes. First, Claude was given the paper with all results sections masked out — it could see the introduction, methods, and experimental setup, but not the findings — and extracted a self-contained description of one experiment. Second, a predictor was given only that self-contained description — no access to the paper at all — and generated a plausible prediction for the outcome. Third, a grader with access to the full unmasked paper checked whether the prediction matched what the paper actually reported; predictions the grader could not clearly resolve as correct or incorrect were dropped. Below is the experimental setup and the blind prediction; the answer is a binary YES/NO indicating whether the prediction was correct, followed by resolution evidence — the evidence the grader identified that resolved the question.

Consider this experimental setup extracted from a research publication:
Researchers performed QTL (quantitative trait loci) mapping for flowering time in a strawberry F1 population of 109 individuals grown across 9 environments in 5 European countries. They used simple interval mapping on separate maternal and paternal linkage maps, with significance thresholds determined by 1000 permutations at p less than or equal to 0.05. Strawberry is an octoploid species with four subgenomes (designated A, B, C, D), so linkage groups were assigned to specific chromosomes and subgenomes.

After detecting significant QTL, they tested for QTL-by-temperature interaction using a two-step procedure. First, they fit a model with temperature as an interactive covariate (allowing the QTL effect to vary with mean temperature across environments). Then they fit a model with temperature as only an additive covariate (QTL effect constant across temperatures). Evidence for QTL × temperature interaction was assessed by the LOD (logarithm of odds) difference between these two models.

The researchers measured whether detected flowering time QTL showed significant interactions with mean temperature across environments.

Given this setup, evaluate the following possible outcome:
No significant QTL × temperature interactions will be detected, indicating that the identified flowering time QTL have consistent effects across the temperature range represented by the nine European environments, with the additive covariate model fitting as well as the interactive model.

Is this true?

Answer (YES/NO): NO